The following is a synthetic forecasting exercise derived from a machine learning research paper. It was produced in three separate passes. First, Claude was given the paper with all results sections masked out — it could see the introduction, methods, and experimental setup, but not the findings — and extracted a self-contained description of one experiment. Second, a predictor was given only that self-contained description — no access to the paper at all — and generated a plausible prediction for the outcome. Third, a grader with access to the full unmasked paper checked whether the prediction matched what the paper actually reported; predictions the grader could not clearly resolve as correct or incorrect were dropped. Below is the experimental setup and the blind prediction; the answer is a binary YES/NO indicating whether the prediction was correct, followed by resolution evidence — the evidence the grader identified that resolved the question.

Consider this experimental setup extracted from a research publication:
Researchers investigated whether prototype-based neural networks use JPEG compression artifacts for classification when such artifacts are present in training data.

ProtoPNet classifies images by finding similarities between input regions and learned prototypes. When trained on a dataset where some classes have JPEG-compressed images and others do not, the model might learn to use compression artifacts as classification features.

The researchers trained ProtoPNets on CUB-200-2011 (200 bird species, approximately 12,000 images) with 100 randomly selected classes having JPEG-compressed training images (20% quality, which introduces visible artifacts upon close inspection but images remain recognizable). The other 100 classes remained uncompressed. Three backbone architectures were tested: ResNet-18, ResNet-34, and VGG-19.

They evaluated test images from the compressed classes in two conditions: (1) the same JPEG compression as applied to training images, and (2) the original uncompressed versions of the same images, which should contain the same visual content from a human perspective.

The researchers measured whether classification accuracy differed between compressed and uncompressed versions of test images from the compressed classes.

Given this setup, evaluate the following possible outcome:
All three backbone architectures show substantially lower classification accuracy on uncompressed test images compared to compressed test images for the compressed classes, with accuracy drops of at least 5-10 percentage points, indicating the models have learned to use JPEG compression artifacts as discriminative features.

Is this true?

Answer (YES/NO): YES